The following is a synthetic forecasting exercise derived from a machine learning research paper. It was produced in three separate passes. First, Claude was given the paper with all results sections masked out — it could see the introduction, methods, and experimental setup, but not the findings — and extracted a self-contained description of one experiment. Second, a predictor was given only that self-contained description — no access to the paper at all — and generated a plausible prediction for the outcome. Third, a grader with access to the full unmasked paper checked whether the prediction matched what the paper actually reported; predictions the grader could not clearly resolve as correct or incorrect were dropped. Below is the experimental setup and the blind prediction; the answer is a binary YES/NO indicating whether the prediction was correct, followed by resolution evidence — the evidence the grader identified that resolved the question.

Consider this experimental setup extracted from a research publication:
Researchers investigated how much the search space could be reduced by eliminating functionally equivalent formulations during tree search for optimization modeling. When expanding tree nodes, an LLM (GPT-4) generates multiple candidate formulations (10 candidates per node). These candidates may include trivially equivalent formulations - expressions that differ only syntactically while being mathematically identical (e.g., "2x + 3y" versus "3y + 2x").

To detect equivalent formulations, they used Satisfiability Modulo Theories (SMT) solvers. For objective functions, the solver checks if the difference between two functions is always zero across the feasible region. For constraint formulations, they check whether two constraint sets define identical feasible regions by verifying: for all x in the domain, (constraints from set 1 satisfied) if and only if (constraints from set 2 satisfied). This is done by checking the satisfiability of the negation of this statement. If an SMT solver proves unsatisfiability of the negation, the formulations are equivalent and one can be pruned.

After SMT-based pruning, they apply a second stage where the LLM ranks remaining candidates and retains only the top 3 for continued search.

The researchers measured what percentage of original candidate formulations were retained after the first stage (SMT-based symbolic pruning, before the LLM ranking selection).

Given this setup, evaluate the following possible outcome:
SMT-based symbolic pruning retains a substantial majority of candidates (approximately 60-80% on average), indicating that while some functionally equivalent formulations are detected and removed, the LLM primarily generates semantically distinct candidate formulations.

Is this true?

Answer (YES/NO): NO